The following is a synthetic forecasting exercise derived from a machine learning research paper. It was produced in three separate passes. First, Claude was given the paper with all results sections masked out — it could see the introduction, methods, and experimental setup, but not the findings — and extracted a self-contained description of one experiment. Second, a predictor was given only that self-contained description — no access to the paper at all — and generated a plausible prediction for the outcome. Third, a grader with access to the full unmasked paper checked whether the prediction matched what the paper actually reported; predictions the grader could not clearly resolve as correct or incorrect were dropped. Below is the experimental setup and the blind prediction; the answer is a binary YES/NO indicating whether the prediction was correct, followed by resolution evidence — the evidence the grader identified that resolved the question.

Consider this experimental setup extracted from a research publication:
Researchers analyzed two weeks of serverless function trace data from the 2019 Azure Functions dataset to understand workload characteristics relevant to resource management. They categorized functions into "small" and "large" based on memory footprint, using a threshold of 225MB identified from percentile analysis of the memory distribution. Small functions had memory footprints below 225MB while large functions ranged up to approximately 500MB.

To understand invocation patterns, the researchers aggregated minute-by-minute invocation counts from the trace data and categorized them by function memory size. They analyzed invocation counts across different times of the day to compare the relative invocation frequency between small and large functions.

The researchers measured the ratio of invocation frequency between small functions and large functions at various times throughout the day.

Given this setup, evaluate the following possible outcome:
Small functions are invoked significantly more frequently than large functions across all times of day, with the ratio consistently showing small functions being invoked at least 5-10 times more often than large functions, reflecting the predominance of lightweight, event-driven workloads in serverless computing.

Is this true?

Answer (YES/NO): NO